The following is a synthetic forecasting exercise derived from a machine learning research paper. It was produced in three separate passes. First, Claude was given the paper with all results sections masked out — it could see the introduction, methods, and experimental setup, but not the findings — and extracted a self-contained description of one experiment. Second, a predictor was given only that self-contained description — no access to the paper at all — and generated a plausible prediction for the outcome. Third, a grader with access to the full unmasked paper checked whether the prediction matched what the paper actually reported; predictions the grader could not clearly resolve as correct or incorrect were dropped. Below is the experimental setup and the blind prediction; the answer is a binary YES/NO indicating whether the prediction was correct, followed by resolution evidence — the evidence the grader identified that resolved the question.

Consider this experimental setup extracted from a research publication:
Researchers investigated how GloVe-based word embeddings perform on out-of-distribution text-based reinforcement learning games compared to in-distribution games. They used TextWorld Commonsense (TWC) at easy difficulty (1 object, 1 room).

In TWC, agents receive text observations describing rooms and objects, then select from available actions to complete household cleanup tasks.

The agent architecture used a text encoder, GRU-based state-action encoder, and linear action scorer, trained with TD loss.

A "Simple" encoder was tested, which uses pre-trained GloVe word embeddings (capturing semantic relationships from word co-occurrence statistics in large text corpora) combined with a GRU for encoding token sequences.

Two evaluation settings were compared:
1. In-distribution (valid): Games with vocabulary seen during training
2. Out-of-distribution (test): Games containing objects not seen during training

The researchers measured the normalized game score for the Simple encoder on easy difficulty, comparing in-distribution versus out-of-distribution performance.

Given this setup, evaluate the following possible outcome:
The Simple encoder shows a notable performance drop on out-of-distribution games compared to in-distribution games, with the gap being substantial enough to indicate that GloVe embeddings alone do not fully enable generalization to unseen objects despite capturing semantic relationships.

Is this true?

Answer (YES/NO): YES